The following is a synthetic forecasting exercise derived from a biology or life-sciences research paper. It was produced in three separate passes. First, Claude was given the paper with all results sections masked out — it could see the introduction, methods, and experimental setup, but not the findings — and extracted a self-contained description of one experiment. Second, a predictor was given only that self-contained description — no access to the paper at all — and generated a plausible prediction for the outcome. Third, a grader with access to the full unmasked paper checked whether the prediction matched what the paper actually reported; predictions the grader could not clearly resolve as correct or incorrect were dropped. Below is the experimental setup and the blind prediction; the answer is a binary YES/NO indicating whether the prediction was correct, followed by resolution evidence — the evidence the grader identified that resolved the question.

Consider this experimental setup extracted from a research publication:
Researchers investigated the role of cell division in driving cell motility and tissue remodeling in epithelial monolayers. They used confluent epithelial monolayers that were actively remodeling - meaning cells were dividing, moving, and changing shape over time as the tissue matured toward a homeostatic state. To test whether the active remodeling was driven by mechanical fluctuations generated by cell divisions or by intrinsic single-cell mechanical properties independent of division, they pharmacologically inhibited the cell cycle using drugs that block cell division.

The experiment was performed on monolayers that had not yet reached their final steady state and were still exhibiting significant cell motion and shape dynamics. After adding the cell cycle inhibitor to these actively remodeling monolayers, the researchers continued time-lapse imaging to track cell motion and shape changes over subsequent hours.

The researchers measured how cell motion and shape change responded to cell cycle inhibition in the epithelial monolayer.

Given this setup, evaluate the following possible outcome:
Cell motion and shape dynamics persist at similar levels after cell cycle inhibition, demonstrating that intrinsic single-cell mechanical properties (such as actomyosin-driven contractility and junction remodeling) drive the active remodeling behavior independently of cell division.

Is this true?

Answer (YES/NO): NO